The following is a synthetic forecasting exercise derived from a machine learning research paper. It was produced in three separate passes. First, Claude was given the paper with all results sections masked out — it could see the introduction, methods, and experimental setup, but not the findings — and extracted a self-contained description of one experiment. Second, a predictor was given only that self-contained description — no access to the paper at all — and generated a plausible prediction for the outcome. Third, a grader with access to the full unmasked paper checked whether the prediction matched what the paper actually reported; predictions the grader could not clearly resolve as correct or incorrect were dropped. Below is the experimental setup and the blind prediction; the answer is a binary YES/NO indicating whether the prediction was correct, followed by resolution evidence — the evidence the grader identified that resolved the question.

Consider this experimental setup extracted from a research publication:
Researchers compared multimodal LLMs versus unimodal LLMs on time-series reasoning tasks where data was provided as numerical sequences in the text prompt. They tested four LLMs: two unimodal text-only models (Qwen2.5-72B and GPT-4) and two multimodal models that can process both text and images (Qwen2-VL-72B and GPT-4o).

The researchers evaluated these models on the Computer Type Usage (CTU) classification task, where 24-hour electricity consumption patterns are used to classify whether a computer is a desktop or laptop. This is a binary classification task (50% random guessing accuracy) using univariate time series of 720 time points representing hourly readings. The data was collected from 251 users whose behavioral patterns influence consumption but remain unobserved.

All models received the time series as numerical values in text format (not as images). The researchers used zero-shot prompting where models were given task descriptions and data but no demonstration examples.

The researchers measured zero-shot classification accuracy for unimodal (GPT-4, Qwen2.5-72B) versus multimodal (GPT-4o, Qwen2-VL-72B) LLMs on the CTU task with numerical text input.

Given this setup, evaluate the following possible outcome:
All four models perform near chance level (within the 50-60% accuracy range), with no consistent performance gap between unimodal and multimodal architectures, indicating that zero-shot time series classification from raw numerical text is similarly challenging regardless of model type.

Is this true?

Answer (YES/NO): NO